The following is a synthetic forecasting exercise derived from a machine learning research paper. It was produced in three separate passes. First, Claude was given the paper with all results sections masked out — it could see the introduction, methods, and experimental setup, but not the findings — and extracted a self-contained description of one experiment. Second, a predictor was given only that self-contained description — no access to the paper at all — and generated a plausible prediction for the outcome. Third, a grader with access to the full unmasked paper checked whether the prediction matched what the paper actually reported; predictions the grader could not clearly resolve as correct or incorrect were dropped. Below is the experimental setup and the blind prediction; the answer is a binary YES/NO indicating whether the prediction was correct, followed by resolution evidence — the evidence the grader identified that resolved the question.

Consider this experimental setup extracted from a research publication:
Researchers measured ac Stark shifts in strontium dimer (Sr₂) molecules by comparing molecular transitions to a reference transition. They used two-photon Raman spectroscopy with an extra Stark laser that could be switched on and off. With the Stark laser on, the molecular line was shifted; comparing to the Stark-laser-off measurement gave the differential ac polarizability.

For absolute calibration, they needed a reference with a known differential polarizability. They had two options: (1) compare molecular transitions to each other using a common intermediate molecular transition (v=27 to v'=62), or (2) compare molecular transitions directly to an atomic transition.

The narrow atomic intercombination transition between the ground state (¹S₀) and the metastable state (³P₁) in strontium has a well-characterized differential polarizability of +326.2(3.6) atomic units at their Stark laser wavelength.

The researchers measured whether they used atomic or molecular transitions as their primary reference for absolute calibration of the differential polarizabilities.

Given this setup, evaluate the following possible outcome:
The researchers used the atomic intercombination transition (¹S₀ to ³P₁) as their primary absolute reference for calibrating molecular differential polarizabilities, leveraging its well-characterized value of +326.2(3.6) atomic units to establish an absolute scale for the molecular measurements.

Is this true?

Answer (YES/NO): YES